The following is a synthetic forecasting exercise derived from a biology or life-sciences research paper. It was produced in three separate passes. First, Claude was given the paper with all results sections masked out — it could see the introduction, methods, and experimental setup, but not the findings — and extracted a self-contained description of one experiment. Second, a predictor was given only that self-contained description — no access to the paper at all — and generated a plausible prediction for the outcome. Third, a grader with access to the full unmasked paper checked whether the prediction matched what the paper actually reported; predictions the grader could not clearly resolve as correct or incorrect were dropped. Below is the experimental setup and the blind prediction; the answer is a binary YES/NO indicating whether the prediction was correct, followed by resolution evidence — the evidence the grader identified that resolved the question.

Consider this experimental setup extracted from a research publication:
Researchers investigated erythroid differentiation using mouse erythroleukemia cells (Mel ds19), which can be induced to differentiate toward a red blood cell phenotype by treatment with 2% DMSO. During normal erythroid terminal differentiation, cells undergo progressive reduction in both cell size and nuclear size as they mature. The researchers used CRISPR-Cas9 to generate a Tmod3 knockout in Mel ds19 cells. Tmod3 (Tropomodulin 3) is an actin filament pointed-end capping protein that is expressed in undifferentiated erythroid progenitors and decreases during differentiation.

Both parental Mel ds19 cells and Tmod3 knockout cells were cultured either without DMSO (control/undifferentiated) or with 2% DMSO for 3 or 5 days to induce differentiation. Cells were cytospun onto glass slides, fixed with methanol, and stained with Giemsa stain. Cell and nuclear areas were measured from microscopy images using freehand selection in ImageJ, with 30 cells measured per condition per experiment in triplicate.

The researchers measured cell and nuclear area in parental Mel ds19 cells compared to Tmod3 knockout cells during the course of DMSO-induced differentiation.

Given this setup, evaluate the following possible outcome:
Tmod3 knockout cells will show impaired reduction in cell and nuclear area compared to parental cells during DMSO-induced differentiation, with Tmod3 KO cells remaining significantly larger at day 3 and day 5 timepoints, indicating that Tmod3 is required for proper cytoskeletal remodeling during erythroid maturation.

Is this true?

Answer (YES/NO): NO